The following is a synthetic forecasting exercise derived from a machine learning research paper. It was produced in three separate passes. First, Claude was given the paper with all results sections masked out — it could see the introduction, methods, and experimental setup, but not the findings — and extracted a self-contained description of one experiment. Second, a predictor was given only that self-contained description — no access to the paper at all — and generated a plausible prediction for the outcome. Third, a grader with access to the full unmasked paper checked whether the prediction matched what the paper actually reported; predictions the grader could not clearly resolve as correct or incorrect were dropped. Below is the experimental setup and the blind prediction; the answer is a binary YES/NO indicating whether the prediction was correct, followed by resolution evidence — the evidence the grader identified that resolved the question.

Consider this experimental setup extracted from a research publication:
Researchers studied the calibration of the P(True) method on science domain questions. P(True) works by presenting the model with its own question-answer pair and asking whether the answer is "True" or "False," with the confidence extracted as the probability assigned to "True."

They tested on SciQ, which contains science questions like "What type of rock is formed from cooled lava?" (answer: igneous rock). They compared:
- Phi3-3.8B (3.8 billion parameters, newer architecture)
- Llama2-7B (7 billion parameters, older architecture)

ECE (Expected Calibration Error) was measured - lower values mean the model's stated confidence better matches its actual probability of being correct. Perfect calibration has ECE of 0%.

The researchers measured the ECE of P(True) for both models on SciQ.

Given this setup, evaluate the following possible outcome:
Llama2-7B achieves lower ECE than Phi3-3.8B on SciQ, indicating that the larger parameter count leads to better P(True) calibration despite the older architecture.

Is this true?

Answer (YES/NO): YES